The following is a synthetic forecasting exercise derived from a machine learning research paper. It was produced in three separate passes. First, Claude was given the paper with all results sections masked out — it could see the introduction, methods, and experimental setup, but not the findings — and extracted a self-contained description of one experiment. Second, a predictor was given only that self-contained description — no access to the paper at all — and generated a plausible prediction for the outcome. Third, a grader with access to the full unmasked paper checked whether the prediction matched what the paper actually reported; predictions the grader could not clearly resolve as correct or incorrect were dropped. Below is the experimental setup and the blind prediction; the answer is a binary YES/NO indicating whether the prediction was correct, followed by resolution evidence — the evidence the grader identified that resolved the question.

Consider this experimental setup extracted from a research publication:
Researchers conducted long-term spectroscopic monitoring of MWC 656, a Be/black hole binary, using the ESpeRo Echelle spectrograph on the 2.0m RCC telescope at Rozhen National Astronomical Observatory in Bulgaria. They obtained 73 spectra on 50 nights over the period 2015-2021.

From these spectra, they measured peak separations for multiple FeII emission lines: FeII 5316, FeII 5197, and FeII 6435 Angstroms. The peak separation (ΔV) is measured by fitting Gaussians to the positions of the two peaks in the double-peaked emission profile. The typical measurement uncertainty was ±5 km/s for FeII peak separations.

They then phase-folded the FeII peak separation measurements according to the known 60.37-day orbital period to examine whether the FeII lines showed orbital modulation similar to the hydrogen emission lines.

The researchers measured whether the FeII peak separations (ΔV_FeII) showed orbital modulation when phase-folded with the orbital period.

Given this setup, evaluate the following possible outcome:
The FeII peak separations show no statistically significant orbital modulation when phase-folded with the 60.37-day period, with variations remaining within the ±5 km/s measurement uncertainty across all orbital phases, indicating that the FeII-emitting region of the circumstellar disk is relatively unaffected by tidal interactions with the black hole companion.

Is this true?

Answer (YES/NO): NO